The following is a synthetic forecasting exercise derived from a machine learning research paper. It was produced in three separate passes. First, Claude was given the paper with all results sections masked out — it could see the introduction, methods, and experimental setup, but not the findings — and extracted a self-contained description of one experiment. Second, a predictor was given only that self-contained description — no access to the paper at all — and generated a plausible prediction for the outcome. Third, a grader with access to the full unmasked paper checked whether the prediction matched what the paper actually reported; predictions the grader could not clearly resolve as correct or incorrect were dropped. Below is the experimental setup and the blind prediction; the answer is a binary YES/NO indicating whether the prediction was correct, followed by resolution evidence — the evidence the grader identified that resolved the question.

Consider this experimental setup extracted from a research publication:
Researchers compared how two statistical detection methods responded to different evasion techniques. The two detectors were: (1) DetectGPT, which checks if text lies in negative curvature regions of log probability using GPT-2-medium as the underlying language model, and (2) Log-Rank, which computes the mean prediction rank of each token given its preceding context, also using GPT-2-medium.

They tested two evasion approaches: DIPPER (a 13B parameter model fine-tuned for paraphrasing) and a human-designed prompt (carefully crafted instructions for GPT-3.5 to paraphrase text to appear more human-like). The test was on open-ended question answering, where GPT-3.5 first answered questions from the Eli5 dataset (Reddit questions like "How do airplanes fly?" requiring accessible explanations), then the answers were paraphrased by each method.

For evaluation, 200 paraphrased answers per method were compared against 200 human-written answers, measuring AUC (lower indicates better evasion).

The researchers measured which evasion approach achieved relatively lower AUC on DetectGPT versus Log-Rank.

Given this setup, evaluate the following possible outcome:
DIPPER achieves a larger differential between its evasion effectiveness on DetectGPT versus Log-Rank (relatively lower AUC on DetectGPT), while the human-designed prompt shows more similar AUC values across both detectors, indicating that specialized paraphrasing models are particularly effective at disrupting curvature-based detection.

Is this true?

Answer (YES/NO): YES